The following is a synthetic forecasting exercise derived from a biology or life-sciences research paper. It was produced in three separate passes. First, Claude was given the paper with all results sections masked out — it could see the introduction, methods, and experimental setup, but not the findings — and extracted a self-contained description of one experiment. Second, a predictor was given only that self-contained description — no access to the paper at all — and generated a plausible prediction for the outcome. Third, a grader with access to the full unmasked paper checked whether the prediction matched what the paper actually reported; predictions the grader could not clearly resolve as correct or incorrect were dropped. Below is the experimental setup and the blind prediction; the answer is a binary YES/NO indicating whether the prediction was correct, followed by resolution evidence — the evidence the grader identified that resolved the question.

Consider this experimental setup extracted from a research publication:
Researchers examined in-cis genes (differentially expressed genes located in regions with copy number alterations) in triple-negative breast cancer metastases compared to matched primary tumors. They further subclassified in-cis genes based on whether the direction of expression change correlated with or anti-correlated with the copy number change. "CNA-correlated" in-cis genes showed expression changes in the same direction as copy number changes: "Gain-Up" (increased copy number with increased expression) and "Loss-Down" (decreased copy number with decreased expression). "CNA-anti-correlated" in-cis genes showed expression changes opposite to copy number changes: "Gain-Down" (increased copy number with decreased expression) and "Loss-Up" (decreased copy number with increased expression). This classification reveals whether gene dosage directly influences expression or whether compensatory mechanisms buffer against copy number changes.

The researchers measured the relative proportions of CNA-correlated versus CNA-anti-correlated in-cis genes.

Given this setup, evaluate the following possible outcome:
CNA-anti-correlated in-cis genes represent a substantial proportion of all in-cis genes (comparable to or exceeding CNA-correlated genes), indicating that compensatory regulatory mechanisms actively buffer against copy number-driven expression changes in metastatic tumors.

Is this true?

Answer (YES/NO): NO